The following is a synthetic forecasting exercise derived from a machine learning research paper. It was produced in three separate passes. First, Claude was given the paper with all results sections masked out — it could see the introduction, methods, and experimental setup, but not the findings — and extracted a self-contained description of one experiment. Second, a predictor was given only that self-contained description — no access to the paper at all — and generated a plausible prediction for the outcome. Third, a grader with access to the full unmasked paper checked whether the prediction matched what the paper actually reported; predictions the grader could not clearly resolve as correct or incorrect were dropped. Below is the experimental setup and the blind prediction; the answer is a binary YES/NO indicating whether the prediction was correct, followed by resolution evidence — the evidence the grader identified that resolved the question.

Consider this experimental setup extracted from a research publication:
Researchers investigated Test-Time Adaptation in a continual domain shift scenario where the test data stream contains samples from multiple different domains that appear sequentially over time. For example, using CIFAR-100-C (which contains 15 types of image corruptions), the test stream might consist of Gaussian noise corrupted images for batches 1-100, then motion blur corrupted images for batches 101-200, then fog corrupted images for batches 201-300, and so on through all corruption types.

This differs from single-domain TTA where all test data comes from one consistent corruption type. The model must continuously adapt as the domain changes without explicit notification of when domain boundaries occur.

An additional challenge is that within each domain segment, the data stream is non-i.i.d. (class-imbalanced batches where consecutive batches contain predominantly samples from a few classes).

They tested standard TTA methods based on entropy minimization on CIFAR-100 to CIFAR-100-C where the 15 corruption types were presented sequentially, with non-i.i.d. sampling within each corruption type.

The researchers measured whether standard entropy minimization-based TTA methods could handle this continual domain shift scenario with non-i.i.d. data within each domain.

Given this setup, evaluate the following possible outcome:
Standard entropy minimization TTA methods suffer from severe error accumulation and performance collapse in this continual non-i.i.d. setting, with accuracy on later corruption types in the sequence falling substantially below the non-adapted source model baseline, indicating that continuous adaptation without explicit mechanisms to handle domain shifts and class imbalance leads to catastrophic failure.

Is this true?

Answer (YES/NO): YES